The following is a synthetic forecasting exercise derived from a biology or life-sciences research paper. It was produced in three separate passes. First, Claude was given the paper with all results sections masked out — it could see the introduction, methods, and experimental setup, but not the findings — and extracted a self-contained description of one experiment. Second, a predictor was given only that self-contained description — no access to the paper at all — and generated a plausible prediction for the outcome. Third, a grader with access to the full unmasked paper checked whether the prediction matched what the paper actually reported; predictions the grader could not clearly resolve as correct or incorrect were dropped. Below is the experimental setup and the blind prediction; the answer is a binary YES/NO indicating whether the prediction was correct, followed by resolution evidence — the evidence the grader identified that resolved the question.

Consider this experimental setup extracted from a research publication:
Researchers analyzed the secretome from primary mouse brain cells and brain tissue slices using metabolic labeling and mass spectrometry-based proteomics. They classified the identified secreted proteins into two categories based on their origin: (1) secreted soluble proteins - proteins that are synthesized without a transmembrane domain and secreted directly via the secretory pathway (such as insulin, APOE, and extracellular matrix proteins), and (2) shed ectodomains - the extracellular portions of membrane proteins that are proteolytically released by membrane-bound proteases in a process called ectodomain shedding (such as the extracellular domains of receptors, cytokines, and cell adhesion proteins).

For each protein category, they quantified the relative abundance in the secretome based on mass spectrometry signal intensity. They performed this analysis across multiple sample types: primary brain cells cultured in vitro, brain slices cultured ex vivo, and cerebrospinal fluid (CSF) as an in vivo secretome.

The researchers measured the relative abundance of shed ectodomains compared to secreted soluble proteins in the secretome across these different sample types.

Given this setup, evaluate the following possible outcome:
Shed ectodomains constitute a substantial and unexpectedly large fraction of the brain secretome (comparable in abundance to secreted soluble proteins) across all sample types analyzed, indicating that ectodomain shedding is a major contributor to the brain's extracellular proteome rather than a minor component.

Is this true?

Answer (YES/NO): NO